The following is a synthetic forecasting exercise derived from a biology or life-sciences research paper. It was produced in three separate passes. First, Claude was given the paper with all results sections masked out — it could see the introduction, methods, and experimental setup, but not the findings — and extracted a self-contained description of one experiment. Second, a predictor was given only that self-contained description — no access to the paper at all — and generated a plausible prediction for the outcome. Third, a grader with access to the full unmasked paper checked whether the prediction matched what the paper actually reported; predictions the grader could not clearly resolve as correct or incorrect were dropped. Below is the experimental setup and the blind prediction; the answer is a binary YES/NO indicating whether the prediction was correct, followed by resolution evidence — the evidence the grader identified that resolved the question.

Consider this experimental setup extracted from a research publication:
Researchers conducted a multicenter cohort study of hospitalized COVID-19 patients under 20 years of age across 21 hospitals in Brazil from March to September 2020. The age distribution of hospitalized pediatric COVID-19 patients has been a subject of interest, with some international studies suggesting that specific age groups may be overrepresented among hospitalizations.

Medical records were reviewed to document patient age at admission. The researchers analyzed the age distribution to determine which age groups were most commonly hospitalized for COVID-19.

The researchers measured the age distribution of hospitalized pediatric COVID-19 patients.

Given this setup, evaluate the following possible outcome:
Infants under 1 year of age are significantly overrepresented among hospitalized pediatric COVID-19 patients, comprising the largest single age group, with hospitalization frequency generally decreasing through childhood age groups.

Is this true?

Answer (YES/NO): NO